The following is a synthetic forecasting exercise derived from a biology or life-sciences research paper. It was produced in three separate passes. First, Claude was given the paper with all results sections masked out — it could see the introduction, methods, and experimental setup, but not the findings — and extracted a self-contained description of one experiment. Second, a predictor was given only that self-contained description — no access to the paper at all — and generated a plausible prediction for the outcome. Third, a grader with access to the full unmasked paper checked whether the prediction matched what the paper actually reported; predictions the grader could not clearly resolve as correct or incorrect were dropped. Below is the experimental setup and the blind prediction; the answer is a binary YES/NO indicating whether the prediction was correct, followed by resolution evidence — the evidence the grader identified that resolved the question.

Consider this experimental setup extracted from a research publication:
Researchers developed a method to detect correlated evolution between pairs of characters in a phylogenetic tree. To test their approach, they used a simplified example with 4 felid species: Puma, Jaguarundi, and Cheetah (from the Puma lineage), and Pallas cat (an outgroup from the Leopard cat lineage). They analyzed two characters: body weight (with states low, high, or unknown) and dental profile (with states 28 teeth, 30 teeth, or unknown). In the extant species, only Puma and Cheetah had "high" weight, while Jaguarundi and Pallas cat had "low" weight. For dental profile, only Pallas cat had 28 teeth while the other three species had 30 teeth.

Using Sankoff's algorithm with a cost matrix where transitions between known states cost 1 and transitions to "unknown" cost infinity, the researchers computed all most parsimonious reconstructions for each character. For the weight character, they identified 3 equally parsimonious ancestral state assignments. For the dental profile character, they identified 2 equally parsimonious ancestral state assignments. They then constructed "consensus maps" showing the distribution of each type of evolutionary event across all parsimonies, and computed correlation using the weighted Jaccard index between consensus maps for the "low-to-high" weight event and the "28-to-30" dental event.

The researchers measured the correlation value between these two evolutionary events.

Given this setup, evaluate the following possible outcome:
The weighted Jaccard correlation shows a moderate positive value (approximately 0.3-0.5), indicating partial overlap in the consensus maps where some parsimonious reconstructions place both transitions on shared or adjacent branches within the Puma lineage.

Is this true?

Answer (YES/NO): YES